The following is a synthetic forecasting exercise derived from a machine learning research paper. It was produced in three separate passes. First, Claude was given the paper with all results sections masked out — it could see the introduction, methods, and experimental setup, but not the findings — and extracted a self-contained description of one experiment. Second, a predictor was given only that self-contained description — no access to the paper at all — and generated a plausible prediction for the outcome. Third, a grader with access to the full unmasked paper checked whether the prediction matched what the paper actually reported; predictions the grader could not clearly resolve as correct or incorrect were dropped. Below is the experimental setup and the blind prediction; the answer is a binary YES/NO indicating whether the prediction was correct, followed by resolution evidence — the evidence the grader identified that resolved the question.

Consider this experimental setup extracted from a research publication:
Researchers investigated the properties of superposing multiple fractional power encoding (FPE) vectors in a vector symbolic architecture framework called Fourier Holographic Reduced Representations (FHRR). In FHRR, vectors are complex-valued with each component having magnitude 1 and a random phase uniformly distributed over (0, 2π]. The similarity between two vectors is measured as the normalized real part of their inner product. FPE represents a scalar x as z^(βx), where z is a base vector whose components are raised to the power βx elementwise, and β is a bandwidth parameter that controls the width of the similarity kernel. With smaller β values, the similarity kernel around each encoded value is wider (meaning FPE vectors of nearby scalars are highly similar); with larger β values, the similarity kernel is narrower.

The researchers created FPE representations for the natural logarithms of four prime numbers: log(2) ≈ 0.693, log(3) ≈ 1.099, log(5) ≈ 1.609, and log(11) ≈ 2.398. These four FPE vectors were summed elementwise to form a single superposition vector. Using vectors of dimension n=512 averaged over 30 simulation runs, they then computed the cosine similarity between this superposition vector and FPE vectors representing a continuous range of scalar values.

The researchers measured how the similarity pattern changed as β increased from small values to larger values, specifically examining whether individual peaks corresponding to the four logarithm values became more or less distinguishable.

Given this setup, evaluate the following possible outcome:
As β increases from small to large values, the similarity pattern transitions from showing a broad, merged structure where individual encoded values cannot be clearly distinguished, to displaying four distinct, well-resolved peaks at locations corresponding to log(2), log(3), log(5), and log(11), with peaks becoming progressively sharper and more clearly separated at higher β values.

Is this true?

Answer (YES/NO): YES